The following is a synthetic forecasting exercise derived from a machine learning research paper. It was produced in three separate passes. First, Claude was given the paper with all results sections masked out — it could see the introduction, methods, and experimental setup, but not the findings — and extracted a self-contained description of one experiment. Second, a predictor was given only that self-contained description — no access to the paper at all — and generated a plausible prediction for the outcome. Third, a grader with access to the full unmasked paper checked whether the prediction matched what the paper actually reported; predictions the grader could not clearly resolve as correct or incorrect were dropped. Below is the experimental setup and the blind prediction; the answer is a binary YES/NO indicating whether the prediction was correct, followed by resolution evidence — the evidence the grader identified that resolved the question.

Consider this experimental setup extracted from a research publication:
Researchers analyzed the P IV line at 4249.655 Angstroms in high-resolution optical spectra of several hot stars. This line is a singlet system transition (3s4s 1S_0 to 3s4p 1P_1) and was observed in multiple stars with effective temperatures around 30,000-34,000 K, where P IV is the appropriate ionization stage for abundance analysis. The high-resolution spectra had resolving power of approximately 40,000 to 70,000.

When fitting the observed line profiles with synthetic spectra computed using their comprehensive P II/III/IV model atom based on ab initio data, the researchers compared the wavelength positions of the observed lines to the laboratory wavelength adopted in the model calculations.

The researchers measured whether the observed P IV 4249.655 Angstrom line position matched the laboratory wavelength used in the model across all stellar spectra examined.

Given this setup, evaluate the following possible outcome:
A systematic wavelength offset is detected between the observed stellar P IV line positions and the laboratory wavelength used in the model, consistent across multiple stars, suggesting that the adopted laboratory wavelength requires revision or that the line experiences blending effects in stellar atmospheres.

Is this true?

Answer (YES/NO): YES